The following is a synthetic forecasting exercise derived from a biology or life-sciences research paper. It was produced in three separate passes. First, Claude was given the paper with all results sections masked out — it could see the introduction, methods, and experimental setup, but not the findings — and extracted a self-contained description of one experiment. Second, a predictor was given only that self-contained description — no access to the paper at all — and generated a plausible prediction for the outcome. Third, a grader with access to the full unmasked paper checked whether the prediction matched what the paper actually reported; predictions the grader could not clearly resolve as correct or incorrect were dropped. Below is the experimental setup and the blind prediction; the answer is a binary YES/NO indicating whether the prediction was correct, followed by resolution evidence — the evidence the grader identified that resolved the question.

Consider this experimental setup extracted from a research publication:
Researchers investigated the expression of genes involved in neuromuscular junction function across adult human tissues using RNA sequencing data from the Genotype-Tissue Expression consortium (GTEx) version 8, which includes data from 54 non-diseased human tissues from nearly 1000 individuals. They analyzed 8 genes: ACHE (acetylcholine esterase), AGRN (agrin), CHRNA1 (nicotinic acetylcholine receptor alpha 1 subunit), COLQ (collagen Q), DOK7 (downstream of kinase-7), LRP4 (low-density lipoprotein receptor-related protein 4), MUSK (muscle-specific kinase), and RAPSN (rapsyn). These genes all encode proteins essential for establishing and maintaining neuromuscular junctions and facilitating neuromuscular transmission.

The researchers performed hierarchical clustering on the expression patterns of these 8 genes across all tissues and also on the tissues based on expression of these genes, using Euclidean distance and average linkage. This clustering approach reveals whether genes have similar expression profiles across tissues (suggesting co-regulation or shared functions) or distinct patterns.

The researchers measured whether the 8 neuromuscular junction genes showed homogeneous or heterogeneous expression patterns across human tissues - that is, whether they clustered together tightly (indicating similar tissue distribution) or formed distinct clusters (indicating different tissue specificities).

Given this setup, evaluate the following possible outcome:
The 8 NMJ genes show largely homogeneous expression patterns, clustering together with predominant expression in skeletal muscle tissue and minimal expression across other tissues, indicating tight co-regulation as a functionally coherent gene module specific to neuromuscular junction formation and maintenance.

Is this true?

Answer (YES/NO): NO